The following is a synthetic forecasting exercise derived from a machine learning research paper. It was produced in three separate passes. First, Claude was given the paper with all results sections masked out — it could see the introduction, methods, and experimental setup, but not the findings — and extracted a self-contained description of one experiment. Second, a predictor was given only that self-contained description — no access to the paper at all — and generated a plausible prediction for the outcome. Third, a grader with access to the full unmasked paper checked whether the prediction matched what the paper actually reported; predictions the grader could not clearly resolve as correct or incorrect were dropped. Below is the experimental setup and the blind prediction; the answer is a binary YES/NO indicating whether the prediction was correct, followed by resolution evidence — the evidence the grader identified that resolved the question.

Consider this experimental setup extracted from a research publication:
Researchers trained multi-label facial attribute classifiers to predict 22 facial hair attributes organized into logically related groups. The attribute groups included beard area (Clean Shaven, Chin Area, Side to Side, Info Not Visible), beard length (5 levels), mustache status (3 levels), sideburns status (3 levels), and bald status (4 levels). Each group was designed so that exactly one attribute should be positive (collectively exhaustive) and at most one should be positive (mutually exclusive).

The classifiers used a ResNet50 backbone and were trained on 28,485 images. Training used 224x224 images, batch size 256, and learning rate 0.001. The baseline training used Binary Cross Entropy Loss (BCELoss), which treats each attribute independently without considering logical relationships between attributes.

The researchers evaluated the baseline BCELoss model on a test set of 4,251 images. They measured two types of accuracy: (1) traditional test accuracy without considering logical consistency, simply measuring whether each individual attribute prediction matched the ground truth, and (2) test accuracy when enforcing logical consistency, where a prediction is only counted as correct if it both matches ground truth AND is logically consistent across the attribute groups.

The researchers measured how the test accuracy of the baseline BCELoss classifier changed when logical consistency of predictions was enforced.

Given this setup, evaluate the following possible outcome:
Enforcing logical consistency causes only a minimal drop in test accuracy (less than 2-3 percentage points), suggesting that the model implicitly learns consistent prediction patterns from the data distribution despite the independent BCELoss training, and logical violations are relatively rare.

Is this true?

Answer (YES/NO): NO